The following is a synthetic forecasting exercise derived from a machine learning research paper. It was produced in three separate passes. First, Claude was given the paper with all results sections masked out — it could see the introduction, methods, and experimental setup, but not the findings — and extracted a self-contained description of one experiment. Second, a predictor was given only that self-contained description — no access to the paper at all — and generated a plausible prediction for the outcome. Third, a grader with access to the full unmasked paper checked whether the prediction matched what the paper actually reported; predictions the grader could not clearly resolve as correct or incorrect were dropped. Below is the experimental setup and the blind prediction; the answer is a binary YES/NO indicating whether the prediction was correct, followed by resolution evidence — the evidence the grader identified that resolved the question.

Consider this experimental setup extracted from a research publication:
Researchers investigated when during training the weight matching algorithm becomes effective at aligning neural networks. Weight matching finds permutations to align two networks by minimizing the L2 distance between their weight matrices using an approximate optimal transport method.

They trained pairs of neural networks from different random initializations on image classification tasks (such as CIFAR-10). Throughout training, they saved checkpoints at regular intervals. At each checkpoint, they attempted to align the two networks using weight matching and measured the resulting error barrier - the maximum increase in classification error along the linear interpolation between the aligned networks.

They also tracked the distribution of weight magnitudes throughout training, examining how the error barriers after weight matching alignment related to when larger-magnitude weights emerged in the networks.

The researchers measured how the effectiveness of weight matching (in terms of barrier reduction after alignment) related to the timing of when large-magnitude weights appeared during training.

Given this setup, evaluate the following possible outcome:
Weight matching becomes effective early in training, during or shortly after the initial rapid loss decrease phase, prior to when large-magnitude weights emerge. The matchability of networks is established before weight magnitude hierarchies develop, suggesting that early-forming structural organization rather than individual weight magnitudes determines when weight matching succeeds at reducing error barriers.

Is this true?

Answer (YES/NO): NO